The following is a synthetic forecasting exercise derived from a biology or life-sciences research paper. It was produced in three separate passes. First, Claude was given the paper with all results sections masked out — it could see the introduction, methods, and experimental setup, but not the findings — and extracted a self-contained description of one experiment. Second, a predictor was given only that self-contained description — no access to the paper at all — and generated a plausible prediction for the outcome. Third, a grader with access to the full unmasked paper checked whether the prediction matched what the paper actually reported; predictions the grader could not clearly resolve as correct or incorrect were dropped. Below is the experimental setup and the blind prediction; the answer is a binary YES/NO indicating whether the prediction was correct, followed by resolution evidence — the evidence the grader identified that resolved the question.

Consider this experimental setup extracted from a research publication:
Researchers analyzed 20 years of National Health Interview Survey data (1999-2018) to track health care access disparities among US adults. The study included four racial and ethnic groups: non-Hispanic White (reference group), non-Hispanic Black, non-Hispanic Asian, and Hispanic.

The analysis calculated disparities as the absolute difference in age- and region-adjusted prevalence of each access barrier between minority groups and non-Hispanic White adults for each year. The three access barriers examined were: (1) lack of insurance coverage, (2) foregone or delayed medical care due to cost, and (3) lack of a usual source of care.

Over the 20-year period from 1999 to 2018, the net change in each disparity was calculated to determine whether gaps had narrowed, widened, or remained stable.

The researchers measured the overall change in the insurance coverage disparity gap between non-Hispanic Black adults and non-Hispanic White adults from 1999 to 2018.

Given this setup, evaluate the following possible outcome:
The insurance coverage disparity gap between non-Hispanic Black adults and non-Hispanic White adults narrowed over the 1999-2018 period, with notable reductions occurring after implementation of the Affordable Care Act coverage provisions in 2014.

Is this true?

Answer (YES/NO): NO